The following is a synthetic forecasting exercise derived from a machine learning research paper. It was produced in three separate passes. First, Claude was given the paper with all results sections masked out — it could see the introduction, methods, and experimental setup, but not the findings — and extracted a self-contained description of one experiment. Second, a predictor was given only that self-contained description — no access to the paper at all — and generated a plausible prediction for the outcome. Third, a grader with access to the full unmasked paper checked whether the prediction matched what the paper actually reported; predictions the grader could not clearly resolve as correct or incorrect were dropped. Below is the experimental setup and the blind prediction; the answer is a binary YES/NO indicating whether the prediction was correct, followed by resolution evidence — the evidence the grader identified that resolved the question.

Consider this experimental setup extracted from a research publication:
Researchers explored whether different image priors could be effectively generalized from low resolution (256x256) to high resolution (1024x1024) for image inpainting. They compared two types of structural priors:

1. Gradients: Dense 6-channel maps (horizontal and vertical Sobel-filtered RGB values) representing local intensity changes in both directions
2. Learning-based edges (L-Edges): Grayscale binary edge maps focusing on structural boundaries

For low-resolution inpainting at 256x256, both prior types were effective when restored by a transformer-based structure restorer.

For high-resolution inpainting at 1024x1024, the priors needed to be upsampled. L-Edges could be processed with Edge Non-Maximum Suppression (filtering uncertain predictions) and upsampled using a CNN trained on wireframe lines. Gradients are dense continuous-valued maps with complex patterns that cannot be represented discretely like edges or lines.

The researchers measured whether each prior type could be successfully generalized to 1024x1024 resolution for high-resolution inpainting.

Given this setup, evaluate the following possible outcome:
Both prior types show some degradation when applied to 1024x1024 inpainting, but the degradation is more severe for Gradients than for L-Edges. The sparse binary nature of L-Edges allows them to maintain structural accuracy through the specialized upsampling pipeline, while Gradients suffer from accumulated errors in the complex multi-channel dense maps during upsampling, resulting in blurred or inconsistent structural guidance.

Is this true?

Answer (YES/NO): NO